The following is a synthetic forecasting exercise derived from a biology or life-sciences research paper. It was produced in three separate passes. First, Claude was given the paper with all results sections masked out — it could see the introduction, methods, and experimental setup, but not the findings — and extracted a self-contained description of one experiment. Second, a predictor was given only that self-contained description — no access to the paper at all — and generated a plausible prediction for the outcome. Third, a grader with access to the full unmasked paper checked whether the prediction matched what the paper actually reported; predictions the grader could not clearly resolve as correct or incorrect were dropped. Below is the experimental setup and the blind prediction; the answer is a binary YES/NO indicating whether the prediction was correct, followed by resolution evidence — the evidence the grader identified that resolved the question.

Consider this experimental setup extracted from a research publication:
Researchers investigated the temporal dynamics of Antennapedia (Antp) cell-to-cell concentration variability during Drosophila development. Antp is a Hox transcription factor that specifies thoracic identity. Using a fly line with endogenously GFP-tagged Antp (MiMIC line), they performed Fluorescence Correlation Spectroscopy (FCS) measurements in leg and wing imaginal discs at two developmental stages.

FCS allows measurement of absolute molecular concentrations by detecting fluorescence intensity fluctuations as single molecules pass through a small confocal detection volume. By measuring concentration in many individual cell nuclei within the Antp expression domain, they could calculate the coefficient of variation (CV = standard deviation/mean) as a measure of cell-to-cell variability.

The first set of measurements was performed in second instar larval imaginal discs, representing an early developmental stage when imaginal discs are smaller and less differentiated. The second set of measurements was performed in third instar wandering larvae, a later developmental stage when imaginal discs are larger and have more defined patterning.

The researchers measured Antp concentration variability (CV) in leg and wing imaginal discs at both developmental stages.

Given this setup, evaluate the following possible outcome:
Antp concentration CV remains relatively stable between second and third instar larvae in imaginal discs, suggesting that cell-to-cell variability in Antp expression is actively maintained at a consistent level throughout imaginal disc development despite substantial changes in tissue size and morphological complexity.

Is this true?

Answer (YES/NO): NO